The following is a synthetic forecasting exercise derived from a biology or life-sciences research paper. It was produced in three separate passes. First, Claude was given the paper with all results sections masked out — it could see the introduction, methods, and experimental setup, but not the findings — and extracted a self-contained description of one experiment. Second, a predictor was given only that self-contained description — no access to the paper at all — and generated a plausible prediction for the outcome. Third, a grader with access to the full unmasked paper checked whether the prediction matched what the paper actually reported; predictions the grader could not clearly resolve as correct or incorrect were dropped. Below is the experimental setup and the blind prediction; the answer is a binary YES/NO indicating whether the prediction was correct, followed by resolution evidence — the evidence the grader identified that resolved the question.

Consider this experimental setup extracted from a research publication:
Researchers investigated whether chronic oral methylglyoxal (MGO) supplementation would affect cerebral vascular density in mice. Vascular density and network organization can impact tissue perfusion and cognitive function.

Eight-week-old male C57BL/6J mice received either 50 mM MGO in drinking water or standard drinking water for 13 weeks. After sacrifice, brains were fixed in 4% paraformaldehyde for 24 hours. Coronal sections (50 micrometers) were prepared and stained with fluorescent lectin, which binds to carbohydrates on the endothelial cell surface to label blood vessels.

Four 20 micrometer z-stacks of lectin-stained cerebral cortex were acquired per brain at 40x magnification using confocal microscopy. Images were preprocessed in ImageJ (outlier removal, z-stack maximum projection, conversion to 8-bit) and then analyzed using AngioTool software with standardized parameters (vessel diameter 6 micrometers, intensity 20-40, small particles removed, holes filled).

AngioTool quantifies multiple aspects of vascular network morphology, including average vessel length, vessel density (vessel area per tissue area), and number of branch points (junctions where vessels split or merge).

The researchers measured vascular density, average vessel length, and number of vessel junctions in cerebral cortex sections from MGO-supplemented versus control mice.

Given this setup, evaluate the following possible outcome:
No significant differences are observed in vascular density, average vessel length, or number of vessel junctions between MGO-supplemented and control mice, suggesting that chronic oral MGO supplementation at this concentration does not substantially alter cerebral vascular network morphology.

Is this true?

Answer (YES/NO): YES